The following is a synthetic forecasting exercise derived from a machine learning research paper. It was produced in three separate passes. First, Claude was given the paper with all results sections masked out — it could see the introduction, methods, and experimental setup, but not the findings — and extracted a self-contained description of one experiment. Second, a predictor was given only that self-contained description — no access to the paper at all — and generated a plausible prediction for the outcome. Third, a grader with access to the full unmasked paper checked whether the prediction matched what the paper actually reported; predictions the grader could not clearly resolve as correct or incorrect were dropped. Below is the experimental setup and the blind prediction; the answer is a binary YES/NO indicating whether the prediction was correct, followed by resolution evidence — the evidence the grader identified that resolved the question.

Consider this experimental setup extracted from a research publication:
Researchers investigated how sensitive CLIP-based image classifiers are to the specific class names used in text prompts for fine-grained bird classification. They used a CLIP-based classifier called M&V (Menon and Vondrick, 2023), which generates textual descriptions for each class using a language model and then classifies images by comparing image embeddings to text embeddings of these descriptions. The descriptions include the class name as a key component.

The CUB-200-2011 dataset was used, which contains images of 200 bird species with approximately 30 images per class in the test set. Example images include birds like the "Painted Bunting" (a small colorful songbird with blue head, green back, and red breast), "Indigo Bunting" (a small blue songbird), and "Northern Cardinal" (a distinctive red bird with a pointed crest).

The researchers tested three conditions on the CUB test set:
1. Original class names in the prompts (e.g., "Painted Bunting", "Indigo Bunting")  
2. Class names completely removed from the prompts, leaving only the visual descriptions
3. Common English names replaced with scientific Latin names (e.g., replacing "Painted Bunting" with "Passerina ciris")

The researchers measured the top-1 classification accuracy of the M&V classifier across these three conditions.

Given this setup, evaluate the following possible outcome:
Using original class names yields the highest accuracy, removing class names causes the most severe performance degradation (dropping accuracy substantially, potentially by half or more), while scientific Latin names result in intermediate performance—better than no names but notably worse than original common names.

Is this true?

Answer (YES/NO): NO